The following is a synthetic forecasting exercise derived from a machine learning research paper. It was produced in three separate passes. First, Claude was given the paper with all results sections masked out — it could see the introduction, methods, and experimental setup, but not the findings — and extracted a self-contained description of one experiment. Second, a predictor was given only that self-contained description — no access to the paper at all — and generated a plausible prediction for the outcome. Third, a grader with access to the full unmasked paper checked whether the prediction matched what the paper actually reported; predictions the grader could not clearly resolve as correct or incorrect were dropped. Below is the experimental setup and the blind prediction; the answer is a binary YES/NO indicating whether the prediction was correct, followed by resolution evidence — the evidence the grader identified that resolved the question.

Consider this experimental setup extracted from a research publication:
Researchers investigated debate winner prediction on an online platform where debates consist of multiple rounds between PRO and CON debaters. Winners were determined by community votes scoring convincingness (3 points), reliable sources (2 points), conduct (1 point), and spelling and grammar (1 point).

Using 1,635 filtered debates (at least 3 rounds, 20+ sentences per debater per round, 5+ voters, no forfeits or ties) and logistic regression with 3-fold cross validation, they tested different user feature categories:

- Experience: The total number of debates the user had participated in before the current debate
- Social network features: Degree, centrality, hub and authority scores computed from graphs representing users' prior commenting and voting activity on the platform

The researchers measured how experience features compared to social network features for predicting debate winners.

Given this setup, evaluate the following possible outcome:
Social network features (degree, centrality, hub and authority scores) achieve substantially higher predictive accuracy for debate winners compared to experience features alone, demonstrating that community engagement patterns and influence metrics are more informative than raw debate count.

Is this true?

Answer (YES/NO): NO